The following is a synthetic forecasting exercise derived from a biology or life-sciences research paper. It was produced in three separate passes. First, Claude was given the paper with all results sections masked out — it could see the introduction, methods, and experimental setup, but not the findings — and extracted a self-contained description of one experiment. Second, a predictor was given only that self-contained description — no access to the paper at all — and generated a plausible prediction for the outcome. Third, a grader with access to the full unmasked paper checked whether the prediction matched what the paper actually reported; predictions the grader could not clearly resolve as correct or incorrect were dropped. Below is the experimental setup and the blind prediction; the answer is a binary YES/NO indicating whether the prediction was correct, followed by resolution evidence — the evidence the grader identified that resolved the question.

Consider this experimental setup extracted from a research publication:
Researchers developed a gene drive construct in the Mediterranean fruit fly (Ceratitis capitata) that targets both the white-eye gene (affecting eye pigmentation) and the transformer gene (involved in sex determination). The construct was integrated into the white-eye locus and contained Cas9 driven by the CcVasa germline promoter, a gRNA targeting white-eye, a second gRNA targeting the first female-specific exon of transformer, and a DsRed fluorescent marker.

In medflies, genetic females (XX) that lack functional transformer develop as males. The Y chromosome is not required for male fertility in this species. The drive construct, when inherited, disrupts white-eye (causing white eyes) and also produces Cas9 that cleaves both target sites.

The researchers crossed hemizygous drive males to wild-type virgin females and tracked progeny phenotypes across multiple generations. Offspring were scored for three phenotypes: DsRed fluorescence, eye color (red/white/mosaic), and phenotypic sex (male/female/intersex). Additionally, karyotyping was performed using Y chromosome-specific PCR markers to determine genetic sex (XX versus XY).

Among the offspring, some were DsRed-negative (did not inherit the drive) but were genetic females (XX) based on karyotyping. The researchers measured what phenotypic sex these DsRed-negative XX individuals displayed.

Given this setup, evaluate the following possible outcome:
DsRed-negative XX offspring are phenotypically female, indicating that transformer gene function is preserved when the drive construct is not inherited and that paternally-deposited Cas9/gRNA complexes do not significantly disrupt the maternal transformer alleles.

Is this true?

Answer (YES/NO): NO